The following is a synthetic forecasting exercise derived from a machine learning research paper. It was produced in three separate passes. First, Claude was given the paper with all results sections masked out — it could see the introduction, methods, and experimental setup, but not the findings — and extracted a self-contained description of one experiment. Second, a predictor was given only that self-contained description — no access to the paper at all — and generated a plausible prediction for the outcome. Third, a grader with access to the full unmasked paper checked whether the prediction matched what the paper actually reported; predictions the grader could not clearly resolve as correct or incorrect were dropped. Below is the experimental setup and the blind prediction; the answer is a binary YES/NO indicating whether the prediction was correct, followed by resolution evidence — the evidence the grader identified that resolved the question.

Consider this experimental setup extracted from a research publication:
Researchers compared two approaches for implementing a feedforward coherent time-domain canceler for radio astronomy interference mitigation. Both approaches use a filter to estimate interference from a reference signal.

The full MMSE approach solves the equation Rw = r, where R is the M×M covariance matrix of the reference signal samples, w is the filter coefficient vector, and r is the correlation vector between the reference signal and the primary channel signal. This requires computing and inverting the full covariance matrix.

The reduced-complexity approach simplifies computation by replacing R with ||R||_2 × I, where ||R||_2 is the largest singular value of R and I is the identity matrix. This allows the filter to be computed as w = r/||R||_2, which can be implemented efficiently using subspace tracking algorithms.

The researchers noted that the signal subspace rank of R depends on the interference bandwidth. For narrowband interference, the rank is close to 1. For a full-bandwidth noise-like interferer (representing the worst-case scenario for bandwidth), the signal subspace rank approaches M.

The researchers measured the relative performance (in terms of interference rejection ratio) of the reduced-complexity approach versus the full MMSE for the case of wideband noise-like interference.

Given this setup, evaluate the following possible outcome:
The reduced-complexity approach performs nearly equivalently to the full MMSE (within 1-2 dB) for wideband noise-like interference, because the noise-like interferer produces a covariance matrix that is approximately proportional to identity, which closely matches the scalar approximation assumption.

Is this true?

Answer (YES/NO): NO